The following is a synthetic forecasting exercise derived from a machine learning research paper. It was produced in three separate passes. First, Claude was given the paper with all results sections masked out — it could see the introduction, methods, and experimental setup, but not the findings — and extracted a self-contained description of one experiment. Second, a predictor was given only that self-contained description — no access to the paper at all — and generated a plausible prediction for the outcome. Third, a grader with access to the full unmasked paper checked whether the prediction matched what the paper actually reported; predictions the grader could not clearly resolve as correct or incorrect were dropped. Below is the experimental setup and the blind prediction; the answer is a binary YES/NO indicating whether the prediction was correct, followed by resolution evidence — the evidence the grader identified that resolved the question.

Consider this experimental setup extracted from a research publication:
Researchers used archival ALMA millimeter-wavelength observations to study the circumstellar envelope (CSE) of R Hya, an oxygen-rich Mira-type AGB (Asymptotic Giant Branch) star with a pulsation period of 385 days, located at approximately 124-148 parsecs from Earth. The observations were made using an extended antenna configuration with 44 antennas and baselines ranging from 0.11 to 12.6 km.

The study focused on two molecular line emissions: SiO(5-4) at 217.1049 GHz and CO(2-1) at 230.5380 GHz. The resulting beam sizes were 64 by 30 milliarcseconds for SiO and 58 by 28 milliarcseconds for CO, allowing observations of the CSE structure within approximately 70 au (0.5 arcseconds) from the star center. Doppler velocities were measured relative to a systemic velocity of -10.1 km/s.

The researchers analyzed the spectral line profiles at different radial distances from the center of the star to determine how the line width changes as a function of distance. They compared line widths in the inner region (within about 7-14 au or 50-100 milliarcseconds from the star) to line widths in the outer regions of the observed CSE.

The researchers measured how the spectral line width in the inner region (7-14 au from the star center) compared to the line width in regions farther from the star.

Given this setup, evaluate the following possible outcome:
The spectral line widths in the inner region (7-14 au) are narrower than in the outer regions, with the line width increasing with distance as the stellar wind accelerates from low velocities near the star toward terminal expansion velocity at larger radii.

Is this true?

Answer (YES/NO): NO